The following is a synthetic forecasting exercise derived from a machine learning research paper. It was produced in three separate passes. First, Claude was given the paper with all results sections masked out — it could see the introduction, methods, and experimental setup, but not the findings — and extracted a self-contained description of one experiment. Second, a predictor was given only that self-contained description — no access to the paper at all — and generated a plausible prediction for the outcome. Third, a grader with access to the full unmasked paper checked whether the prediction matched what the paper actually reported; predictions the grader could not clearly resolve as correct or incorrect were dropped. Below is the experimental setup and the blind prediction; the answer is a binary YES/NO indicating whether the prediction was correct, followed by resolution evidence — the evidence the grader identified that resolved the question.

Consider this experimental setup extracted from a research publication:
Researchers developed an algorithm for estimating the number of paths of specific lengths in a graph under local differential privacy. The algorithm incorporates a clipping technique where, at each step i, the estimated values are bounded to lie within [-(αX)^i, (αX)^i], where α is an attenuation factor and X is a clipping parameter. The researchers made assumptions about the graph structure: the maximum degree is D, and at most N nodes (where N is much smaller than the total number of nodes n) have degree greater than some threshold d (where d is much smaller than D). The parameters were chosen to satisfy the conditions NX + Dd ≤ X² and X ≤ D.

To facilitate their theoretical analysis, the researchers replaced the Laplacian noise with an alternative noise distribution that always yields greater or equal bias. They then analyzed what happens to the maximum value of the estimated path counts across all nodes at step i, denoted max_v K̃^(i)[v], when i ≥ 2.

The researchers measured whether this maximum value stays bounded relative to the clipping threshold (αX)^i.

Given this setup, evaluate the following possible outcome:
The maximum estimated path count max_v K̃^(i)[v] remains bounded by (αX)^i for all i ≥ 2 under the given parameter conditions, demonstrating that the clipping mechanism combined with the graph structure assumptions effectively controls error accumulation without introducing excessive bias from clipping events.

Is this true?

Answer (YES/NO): YES